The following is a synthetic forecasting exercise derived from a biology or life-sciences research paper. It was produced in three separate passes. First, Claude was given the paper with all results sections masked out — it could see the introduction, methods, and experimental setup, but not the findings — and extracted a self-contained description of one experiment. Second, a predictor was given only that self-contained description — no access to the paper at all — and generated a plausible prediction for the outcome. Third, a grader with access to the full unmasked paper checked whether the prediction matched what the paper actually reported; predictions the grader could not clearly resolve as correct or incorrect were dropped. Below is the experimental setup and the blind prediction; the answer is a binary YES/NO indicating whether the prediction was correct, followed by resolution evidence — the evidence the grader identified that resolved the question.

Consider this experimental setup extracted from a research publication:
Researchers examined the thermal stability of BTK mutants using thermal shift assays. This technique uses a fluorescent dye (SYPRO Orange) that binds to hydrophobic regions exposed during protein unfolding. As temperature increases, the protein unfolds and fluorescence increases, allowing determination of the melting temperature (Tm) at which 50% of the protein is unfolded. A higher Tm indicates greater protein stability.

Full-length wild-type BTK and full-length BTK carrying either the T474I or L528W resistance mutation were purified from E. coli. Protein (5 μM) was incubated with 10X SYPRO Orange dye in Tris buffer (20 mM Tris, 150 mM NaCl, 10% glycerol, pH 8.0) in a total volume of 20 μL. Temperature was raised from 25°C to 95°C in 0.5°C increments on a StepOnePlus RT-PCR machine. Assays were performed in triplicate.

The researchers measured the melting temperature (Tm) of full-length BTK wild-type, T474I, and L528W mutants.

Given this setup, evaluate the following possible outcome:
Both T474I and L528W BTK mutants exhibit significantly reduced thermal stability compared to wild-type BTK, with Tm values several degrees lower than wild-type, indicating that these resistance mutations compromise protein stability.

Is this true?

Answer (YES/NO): NO